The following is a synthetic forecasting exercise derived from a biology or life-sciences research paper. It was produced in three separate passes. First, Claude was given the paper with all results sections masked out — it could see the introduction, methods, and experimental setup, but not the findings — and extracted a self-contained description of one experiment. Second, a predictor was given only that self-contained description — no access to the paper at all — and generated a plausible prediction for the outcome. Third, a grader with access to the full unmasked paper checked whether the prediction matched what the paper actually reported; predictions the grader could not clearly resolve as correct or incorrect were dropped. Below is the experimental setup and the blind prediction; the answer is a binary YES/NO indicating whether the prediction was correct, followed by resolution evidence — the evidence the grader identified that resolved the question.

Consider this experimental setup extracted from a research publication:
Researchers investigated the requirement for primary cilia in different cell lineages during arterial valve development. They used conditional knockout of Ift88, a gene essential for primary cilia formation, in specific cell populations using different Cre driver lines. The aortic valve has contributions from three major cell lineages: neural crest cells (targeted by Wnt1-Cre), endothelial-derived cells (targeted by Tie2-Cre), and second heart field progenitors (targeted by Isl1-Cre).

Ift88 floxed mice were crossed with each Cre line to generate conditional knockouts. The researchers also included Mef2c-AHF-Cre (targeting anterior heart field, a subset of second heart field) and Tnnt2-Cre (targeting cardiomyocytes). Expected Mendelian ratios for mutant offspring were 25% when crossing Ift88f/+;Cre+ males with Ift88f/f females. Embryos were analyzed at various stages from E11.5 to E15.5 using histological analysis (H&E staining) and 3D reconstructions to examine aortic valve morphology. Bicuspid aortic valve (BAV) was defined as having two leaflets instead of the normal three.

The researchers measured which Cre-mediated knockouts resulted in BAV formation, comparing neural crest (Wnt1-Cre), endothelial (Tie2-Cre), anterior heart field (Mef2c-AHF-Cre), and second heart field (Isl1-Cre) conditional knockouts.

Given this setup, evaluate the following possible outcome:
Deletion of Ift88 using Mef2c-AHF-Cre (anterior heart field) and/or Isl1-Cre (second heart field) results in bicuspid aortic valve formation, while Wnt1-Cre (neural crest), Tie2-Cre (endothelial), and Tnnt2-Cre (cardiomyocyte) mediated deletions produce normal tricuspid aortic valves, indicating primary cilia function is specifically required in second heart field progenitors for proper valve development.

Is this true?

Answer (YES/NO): NO